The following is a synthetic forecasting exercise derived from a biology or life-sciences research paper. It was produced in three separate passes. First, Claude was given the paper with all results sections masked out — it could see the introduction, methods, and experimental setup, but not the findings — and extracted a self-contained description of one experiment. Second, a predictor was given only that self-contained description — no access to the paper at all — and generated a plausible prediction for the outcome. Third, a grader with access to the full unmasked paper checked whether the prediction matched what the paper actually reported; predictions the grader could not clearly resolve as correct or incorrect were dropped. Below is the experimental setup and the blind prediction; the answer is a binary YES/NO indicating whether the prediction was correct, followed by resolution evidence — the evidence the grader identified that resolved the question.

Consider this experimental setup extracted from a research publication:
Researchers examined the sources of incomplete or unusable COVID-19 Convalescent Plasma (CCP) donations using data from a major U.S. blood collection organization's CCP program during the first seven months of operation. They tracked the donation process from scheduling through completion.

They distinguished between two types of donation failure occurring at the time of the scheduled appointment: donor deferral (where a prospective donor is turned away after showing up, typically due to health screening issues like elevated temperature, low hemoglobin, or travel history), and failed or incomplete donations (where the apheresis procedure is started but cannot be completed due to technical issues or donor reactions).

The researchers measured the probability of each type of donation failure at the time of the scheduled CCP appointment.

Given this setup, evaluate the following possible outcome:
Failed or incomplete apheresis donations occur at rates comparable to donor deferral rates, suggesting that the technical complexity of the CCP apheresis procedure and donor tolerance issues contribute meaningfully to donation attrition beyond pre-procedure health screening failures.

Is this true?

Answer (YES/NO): NO